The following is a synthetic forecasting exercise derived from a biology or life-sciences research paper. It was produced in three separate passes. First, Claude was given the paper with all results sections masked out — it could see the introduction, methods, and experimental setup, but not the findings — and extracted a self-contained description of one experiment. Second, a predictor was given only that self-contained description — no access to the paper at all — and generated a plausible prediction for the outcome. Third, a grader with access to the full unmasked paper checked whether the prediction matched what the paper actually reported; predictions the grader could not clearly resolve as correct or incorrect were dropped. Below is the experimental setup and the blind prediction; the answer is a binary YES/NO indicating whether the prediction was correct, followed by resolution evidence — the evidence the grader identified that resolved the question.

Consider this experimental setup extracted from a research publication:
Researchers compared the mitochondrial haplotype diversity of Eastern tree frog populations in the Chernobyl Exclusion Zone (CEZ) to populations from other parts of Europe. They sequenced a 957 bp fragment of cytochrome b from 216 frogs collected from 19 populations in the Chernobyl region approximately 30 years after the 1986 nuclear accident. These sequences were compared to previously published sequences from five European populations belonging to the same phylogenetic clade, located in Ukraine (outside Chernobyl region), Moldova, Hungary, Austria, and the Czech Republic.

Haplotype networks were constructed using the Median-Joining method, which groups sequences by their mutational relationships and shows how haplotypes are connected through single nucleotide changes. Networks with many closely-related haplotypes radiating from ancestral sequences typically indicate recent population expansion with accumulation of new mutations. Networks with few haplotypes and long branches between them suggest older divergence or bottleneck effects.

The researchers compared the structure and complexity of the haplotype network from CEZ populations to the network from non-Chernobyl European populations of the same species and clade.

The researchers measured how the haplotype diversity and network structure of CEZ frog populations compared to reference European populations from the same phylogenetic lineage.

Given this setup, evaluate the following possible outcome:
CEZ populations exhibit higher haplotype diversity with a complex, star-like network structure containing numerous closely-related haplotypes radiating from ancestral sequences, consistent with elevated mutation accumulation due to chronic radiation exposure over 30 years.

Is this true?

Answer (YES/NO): NO